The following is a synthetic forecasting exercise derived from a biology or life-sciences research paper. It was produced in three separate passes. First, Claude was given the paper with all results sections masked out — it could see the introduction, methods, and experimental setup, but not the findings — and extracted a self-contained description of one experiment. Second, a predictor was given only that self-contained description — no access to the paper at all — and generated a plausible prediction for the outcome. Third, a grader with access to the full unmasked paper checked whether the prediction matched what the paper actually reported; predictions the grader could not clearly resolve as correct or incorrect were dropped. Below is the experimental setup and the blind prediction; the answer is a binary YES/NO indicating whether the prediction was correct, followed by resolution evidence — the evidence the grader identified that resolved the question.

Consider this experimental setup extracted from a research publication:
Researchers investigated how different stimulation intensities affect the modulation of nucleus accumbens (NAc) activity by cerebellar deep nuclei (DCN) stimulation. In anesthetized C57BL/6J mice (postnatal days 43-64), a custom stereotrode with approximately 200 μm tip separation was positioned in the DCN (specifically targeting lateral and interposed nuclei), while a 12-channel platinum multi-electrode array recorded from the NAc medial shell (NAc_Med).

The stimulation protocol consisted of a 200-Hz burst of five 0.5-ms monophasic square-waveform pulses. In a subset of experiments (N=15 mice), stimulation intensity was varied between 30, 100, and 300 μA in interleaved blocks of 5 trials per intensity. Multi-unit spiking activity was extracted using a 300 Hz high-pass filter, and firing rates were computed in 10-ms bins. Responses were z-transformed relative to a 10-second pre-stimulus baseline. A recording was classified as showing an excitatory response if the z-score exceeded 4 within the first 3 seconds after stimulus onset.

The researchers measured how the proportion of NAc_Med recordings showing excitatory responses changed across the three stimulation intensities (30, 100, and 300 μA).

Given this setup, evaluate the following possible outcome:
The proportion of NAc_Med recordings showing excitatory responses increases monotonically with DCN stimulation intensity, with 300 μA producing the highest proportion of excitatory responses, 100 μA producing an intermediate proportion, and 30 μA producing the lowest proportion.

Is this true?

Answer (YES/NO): NO